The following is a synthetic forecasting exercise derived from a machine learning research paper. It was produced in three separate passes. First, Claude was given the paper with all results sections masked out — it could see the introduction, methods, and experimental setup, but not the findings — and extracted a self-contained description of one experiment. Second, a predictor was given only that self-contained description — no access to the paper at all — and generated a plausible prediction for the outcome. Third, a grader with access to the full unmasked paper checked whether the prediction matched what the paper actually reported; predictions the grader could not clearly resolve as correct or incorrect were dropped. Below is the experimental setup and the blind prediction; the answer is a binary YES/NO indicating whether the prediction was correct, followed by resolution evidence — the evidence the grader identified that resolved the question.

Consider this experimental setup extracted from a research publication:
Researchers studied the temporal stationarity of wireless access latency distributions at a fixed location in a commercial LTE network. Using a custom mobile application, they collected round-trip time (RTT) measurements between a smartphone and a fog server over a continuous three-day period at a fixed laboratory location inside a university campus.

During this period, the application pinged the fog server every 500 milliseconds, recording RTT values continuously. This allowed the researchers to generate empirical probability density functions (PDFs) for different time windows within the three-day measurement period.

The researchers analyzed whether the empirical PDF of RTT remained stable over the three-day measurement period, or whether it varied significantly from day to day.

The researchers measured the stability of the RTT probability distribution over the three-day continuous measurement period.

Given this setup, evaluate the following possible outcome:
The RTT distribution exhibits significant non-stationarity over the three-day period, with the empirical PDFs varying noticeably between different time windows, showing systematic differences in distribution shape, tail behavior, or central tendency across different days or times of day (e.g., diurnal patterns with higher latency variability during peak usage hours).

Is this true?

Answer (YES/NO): NO